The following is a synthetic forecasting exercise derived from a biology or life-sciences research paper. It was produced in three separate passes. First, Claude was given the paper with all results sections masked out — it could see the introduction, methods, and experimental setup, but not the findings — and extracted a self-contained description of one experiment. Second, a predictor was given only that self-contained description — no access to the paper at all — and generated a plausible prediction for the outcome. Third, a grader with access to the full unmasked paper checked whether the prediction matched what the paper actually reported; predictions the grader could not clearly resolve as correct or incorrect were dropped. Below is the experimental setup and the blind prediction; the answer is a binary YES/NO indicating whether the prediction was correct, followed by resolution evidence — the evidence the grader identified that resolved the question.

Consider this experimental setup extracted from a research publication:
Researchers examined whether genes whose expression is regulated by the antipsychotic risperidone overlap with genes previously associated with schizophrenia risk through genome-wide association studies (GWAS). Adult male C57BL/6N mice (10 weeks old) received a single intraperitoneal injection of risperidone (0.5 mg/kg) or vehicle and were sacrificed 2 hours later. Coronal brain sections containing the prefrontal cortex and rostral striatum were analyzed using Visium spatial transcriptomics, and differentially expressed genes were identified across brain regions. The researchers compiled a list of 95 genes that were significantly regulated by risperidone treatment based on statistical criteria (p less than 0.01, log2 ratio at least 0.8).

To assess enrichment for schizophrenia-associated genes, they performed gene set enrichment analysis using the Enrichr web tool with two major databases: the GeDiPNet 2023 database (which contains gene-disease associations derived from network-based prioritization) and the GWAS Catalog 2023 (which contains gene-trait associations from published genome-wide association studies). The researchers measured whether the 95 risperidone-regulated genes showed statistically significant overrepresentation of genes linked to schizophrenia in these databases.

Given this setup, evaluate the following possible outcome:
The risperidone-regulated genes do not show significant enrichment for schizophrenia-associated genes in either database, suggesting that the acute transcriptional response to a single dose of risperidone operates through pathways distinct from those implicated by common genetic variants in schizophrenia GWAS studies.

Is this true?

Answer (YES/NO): NO